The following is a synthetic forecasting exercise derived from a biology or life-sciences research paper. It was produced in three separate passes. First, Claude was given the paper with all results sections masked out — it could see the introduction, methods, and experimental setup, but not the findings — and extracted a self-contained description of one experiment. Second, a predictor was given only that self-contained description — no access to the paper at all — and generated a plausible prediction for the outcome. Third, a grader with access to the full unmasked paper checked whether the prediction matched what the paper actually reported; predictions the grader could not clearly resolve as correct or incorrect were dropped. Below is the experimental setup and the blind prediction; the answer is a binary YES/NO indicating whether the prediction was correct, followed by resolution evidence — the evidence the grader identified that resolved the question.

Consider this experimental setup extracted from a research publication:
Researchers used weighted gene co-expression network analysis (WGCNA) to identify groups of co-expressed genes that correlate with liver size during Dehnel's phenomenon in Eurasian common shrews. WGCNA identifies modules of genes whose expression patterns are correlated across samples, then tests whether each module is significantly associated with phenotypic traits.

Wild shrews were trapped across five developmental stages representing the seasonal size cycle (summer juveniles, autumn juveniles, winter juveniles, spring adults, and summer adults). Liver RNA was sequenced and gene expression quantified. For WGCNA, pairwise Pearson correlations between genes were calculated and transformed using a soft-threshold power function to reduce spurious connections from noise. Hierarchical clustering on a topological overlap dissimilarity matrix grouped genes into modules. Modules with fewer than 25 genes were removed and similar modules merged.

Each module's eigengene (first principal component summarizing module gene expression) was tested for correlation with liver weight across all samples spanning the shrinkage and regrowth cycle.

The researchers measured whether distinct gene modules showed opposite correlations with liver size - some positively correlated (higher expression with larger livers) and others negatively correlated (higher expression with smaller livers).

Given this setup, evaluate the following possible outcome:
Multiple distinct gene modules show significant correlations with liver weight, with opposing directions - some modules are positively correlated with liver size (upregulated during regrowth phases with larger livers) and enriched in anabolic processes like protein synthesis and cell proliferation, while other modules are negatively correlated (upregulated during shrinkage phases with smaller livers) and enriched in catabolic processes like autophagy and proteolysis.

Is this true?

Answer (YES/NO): NO